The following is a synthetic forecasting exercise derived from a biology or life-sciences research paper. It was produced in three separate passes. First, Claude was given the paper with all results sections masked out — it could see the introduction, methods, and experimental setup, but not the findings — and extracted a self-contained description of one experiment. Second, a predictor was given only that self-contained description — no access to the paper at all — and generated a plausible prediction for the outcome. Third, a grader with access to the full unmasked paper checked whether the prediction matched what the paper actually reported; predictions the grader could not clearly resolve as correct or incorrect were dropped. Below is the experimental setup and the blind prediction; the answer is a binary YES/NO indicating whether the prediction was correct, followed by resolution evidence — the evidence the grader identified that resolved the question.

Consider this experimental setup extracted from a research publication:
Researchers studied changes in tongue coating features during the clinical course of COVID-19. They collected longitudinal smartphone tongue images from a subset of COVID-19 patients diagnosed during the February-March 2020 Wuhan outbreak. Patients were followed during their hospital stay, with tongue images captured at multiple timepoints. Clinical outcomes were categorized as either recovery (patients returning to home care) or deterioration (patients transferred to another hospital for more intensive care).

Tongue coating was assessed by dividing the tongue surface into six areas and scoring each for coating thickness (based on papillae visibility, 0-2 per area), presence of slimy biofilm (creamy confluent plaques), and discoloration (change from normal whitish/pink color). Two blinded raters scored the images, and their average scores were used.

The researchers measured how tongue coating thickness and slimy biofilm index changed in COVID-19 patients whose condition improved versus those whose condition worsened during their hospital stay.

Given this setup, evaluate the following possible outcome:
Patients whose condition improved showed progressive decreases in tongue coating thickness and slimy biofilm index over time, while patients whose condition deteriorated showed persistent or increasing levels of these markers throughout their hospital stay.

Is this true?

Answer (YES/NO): NO